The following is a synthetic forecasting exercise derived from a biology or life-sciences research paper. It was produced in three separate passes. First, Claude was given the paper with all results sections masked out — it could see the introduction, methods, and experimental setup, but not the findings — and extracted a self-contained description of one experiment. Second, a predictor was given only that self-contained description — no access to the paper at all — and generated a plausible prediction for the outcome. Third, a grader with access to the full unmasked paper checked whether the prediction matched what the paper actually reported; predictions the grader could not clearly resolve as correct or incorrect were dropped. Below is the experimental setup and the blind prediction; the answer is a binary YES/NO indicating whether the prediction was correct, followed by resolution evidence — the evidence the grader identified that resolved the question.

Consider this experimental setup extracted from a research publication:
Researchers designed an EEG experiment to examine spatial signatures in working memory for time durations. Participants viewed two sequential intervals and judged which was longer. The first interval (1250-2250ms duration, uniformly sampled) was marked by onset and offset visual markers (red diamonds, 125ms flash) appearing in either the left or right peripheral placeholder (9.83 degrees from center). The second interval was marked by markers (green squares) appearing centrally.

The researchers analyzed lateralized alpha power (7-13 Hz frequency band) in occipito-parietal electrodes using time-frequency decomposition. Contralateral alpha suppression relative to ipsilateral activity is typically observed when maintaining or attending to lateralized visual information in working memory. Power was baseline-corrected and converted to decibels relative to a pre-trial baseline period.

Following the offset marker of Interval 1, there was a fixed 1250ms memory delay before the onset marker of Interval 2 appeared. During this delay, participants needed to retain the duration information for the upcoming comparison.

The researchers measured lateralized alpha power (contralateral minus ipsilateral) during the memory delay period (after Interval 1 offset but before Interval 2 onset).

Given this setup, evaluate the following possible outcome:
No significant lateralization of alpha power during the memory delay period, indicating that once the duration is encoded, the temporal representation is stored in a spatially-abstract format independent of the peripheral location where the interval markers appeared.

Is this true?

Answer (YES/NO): NO